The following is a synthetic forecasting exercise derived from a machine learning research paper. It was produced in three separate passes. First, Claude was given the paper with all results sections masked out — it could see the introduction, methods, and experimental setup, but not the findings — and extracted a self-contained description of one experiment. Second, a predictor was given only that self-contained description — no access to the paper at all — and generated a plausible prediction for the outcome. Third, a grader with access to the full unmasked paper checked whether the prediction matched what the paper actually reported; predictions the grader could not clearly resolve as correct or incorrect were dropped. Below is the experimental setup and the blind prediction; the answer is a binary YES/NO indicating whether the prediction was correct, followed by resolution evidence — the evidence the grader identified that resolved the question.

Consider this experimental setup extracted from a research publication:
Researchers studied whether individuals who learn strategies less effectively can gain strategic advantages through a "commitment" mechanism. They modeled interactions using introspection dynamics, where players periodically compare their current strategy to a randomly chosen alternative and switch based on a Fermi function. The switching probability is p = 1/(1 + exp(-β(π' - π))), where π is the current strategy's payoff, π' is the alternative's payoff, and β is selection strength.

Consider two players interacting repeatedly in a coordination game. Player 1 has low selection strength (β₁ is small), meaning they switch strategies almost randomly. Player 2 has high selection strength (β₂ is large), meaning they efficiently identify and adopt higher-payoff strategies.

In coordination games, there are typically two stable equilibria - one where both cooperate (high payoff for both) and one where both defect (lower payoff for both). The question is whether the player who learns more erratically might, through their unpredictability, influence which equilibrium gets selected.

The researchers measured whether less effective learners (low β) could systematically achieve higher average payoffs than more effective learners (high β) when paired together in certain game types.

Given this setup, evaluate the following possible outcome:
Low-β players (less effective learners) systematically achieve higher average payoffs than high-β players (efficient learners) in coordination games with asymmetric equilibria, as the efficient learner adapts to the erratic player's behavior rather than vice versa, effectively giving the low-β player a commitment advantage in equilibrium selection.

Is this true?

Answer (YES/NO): NO